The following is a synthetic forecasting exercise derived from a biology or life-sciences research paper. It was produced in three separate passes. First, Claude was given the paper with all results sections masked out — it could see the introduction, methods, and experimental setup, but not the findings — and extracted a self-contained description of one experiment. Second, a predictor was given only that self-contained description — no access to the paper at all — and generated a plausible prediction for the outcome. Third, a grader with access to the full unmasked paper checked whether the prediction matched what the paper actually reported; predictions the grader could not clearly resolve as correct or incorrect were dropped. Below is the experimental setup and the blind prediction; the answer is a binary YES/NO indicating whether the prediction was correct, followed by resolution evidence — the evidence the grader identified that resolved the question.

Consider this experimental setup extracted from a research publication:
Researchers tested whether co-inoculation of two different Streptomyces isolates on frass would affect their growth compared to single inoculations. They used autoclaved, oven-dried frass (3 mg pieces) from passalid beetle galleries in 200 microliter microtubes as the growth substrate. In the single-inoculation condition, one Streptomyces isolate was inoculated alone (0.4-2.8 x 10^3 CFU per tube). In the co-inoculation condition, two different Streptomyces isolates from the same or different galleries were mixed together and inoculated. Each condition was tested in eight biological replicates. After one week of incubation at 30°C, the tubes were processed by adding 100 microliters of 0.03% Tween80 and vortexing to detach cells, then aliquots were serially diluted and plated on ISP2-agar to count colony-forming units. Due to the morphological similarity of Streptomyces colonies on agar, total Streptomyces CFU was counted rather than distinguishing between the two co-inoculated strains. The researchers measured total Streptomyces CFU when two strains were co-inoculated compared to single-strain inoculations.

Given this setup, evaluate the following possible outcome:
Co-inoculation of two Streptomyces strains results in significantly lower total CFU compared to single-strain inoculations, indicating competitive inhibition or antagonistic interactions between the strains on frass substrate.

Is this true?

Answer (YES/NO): YES